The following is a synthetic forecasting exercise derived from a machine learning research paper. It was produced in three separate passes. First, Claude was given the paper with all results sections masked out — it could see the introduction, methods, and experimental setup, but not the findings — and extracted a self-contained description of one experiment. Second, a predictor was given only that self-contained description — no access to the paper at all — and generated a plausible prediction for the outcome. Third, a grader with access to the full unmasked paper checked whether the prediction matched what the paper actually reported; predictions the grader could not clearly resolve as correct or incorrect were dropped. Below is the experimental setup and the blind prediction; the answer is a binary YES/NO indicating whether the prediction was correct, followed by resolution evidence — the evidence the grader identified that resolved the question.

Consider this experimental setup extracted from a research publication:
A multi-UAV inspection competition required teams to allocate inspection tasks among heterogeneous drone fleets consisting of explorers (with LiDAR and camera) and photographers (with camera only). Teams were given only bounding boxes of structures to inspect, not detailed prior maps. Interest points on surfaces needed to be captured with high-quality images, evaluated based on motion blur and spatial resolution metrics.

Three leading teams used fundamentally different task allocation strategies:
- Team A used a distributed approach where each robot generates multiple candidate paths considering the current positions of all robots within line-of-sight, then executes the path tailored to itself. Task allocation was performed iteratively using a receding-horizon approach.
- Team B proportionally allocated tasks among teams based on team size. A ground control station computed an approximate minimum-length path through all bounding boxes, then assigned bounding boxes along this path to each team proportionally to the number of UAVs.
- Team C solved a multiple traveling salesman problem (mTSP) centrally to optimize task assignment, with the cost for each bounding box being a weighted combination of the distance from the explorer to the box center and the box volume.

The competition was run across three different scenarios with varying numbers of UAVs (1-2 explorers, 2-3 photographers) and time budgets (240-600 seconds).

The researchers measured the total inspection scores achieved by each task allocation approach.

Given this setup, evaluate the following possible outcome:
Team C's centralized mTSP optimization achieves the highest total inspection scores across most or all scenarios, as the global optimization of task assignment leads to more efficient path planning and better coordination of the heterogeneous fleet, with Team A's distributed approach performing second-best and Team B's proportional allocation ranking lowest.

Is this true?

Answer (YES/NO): NO